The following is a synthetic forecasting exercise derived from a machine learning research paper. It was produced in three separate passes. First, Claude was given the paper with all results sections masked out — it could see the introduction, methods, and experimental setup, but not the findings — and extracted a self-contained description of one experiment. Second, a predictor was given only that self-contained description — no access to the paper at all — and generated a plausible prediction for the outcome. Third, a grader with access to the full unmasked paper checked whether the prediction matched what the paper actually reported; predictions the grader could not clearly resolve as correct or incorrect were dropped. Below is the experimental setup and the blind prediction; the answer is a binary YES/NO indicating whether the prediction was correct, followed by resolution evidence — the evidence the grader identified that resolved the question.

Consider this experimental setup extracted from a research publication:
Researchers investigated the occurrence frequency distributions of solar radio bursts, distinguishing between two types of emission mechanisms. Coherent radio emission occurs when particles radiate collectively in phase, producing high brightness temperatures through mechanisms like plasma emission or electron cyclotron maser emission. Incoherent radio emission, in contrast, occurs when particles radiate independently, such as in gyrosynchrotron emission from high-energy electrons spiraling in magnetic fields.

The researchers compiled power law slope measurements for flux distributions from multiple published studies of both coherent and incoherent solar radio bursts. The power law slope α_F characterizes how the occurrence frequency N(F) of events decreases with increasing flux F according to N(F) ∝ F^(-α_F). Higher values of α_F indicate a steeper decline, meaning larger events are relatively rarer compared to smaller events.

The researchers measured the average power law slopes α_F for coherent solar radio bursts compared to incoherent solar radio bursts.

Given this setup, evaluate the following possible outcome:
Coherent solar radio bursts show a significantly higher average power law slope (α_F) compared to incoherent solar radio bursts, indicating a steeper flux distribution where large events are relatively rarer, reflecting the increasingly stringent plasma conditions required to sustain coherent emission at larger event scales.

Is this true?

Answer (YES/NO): NO